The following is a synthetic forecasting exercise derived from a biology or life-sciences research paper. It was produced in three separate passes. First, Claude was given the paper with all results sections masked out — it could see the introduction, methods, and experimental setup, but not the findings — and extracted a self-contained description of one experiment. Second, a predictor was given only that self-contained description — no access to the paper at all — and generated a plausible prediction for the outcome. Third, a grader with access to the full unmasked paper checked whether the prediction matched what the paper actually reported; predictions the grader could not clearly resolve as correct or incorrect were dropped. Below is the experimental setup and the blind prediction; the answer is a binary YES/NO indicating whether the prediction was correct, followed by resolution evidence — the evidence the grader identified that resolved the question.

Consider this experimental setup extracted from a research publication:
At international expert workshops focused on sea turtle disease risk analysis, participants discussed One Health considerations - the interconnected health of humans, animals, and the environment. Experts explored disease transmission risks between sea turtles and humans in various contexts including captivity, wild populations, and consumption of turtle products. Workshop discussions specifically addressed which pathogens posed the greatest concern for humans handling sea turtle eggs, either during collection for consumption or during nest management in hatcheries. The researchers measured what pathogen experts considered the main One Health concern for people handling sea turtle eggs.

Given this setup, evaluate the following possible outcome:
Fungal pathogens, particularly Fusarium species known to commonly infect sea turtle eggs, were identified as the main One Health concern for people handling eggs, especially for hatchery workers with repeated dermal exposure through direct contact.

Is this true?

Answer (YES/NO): YES